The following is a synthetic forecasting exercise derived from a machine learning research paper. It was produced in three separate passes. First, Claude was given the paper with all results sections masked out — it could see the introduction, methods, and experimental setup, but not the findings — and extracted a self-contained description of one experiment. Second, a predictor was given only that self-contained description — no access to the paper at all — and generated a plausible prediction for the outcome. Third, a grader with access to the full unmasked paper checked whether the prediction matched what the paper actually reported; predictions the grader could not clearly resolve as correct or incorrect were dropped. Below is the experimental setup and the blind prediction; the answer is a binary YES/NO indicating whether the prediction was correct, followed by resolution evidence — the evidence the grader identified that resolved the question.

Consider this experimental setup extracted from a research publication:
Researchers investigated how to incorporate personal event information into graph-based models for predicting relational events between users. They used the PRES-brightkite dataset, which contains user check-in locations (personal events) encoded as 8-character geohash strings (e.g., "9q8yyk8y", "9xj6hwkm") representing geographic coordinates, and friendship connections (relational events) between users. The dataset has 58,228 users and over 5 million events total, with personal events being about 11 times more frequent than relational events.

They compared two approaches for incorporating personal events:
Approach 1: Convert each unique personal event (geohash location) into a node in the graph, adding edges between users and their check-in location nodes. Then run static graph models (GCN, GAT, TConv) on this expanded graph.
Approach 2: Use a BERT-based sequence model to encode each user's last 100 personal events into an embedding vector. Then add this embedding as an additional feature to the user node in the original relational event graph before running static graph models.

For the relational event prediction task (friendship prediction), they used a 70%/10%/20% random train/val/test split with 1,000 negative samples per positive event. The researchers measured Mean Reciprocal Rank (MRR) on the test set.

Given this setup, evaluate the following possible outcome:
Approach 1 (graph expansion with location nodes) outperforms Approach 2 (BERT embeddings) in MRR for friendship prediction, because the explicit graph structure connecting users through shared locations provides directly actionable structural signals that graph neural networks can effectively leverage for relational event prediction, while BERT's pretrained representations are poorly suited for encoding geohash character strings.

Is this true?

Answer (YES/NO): NO